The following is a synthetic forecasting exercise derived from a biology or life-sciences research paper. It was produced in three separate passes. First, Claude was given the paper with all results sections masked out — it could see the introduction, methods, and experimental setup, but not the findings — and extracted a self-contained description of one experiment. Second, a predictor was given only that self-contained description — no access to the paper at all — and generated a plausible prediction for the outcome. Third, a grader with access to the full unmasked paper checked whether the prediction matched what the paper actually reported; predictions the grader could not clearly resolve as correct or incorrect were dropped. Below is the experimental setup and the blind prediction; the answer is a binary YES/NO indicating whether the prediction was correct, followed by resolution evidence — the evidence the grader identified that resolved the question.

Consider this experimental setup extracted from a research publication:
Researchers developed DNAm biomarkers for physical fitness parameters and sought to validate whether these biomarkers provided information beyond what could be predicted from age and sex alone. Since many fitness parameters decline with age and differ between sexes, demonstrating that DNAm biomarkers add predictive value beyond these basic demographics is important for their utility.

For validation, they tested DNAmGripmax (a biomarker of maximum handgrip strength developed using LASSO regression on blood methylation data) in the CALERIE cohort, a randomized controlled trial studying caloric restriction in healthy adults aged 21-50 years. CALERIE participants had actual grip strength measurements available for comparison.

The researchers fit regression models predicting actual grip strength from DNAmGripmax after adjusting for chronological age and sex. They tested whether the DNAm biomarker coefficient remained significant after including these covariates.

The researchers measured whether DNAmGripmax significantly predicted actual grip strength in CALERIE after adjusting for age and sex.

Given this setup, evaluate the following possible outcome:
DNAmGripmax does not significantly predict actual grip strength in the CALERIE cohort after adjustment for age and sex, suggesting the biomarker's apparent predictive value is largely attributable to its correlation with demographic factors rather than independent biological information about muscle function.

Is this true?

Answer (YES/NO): YES